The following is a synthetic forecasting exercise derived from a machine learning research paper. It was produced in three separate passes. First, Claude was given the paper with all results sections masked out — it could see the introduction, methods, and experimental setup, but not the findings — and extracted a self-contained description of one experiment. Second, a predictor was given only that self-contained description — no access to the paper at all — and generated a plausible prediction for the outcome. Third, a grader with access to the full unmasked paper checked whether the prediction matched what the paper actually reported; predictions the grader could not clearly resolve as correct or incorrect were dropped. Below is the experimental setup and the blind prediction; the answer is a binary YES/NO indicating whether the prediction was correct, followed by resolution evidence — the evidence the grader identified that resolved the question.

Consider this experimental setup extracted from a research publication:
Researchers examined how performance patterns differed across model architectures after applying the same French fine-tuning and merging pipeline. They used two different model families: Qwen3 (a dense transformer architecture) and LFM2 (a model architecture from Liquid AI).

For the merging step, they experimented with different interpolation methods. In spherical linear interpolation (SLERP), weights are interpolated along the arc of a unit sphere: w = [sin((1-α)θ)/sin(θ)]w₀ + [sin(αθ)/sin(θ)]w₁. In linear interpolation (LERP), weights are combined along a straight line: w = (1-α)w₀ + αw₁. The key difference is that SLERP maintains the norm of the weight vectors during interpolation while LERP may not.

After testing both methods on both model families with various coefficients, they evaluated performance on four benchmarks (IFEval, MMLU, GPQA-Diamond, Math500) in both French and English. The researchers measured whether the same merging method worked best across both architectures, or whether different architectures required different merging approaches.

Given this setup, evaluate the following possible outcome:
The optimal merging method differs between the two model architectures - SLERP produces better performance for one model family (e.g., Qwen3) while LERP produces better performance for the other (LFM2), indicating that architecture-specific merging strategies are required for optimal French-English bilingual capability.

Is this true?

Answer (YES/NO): YES